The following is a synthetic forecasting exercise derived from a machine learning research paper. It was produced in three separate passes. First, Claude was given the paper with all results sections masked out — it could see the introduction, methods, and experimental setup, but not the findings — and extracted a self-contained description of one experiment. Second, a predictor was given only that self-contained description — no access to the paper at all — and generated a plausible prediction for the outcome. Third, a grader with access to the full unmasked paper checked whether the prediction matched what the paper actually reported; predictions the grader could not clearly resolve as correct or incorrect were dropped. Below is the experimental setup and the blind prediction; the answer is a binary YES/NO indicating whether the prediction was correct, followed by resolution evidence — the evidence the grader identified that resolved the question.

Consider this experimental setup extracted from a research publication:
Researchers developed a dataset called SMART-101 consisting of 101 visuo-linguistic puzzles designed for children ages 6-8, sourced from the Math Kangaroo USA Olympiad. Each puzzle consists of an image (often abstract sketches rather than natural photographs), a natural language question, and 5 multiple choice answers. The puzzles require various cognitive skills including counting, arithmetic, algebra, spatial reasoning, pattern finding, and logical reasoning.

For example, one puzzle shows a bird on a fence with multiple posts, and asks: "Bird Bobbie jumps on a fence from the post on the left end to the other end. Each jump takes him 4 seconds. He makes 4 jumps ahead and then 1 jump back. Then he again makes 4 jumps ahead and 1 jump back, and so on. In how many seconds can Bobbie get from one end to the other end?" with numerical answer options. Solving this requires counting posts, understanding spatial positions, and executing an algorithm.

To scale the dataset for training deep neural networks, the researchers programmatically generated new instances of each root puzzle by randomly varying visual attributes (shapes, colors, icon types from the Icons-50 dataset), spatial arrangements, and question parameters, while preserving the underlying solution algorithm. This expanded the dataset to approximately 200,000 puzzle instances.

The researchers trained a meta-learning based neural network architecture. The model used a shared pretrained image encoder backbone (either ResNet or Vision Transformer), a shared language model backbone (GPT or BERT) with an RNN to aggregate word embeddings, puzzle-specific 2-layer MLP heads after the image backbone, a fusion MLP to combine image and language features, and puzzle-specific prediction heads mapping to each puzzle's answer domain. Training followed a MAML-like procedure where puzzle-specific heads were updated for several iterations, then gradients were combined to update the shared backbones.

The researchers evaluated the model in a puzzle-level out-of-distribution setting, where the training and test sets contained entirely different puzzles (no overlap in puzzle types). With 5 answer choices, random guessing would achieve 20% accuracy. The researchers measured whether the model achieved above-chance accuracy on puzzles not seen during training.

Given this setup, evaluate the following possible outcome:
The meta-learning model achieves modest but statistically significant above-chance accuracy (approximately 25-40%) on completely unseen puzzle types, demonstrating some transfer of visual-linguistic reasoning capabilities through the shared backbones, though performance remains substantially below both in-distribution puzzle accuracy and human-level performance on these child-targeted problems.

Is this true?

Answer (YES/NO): NO